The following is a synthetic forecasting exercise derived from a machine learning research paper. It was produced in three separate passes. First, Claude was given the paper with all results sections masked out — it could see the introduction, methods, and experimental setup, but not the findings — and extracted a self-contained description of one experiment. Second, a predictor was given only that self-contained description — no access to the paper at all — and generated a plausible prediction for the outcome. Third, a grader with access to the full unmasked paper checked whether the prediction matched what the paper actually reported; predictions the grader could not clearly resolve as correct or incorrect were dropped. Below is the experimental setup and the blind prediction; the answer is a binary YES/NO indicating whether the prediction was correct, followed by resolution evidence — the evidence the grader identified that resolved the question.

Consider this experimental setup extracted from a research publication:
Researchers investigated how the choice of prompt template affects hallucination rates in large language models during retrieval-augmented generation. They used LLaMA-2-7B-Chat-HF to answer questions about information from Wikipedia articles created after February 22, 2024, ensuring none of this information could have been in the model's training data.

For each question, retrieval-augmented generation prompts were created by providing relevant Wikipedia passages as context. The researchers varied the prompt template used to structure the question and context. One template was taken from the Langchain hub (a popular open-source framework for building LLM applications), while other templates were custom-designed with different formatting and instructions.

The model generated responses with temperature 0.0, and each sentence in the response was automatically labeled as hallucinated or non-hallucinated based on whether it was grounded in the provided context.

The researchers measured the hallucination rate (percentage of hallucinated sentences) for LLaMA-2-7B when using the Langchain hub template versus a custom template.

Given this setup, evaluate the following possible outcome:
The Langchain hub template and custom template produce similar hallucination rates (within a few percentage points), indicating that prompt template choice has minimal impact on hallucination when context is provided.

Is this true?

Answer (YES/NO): NO